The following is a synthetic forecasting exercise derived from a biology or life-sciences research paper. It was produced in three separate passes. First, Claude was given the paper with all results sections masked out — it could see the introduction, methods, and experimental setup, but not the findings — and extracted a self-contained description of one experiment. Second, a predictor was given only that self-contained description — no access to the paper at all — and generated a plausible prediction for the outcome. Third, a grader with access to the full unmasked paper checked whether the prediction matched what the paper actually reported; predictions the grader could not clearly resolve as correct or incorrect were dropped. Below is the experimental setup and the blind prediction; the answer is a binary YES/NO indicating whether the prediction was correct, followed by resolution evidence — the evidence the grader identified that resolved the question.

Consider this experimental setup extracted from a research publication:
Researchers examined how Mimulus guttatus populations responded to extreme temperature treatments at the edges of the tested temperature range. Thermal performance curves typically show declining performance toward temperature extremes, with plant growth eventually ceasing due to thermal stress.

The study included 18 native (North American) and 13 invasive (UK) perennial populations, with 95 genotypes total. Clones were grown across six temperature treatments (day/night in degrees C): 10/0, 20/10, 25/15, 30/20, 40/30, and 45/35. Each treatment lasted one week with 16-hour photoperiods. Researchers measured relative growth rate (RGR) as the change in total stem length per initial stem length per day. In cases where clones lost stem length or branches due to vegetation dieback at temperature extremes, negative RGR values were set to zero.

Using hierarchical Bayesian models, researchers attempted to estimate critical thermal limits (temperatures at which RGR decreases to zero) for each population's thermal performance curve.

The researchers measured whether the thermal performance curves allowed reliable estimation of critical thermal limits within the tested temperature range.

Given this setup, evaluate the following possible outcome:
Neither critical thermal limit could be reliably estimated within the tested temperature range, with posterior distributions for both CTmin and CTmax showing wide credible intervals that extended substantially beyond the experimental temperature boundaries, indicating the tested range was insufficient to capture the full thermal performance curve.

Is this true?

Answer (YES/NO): NO